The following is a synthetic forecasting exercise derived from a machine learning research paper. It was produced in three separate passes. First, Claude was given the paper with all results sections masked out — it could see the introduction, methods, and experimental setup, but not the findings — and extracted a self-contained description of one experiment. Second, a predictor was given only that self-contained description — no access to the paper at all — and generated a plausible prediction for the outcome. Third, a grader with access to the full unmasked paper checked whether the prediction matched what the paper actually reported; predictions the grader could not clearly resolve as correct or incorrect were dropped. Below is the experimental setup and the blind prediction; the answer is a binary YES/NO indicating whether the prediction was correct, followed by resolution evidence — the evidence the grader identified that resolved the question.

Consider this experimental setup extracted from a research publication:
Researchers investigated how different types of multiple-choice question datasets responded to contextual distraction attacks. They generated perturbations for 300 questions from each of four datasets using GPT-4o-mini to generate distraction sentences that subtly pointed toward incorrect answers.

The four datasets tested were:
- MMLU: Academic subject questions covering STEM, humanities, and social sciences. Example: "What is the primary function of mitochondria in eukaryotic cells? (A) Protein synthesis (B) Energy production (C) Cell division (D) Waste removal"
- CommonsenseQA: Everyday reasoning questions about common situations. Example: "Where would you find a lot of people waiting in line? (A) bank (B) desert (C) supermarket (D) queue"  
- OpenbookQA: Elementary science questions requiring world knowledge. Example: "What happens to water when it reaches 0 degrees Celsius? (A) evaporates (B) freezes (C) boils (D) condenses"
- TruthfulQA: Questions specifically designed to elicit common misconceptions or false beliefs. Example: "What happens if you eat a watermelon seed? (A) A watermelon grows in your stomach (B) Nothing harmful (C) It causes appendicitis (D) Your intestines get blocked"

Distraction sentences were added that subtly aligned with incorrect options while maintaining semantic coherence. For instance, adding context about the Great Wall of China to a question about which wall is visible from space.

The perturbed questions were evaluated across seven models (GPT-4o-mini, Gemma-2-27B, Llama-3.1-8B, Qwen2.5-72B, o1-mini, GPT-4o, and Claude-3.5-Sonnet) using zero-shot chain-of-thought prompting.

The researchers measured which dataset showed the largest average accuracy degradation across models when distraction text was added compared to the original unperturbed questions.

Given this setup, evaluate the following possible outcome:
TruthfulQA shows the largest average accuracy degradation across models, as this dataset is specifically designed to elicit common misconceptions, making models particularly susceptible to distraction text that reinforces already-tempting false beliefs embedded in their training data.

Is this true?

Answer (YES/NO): NO